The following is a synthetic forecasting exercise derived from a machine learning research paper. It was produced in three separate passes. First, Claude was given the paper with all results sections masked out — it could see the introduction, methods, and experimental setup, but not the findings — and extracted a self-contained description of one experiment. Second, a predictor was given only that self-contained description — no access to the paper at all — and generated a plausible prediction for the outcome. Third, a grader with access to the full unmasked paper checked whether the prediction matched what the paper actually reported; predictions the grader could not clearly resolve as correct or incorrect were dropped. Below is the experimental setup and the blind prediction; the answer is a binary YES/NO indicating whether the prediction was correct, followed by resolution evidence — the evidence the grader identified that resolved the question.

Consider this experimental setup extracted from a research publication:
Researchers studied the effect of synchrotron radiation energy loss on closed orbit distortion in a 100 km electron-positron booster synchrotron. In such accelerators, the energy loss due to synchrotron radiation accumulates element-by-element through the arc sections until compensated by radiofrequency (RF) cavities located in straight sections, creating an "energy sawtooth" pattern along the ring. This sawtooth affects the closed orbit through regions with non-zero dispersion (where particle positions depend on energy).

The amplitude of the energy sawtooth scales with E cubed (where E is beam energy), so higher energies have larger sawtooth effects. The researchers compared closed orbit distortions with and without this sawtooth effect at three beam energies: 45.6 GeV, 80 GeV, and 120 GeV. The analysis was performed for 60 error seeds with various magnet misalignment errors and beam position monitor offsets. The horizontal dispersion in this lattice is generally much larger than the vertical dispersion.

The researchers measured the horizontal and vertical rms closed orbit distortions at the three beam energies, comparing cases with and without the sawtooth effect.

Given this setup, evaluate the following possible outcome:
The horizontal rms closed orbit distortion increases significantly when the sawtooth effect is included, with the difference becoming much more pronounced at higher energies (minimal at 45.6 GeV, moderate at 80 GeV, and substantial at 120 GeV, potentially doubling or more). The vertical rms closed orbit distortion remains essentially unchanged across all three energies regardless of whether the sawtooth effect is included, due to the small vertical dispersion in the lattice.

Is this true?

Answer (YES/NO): NO